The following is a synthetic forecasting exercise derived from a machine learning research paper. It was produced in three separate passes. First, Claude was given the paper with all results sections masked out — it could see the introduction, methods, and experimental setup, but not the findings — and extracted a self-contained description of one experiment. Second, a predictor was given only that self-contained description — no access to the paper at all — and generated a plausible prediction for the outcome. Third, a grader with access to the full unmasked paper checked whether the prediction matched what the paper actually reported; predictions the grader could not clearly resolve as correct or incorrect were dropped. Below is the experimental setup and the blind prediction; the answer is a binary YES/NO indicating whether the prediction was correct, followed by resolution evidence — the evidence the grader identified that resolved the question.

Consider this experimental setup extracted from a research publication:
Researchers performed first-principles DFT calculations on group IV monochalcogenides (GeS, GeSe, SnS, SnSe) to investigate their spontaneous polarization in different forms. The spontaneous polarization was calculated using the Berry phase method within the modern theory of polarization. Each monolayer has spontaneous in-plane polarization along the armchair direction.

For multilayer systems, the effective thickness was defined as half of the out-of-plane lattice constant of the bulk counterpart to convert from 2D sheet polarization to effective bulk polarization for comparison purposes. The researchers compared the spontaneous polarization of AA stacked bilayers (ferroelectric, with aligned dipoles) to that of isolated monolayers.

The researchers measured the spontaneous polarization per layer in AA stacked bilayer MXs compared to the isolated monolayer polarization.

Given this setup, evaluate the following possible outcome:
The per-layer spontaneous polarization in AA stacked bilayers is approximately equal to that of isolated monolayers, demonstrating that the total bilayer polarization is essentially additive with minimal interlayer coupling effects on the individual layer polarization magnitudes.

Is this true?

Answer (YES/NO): NO